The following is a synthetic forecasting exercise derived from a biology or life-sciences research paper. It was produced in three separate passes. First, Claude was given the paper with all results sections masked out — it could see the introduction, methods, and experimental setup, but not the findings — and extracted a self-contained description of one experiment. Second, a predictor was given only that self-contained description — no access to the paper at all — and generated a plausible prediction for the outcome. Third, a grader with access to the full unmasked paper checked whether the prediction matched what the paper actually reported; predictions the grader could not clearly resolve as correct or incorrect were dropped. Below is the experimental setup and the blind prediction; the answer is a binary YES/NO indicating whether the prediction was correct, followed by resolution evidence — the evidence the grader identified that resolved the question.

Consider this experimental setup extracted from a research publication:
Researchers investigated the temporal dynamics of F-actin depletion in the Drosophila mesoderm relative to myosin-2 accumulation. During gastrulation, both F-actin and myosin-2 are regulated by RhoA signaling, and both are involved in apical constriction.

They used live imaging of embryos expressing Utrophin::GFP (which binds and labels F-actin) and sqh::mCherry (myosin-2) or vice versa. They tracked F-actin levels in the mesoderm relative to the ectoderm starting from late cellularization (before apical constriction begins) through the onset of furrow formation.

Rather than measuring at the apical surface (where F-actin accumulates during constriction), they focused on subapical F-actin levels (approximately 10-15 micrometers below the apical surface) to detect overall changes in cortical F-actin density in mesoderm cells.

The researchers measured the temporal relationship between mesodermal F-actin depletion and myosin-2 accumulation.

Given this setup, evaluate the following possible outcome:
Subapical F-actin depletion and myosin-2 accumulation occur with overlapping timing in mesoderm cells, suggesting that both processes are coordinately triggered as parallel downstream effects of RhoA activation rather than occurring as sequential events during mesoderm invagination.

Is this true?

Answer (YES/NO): NO